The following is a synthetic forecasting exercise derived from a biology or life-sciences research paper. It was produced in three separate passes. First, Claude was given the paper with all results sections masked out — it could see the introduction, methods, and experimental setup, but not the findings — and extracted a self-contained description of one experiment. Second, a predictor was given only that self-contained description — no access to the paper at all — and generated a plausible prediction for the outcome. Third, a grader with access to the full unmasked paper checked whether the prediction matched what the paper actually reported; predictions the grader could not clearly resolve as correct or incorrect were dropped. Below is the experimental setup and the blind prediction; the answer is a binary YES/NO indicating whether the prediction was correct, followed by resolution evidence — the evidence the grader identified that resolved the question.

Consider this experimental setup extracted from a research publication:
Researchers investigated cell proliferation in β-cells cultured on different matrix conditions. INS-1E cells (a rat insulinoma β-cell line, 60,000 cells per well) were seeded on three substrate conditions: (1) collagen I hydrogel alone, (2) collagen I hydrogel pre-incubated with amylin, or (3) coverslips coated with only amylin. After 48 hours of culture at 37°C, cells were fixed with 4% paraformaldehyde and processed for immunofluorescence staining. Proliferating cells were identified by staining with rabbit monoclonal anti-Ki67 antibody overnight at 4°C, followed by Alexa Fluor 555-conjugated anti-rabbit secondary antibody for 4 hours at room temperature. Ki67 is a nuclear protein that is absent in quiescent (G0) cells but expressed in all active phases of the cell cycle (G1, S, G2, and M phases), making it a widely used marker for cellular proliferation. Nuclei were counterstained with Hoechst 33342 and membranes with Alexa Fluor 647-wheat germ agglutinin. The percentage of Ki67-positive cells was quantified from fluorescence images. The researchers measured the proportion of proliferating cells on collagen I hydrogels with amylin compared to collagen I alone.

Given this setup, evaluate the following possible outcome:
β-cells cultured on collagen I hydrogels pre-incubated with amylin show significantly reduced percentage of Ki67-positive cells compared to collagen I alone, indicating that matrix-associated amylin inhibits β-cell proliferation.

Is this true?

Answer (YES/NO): YES